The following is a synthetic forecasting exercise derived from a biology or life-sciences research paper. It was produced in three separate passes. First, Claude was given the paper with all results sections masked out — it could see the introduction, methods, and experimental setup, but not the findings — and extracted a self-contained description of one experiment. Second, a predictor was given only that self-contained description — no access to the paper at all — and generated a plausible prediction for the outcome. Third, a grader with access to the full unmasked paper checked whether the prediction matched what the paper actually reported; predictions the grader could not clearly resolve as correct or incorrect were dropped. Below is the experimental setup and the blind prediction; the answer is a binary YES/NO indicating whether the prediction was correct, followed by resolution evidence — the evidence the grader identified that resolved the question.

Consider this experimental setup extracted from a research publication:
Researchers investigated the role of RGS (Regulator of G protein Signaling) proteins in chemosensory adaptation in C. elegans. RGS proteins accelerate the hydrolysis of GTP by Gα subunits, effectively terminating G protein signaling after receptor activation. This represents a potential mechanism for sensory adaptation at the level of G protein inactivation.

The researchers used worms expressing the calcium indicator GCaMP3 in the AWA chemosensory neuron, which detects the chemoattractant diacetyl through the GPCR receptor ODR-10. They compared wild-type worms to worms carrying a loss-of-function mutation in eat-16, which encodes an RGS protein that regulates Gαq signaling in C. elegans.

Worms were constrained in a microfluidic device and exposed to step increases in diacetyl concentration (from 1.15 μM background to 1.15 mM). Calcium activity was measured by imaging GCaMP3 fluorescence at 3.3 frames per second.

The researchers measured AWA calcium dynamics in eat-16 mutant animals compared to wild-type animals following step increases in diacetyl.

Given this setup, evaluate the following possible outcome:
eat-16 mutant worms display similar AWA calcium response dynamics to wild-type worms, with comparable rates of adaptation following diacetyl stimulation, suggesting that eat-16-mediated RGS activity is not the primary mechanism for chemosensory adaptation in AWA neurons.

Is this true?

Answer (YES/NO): NO